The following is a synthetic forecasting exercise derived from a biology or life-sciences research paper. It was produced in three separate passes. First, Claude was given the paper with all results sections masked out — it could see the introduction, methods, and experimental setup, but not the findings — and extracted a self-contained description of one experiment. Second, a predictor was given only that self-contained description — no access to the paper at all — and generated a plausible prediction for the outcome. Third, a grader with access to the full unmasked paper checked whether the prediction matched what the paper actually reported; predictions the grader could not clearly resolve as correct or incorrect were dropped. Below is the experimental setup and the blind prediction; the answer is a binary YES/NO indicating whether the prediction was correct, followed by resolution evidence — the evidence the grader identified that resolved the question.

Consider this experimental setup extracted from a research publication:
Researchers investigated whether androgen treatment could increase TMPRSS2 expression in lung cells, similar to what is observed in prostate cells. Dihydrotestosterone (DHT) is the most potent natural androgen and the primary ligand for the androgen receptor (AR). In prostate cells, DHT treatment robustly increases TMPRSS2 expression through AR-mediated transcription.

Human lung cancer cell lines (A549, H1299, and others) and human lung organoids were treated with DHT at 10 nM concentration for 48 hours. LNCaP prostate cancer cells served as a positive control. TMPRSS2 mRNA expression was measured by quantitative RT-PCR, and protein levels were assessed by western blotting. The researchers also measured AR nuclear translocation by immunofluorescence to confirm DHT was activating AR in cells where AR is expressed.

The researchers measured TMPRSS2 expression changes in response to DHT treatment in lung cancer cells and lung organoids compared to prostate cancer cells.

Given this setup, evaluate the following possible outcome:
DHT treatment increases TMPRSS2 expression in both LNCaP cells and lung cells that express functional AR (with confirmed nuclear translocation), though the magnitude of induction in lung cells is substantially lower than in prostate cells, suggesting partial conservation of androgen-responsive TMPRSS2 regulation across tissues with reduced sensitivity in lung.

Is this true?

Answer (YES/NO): NO